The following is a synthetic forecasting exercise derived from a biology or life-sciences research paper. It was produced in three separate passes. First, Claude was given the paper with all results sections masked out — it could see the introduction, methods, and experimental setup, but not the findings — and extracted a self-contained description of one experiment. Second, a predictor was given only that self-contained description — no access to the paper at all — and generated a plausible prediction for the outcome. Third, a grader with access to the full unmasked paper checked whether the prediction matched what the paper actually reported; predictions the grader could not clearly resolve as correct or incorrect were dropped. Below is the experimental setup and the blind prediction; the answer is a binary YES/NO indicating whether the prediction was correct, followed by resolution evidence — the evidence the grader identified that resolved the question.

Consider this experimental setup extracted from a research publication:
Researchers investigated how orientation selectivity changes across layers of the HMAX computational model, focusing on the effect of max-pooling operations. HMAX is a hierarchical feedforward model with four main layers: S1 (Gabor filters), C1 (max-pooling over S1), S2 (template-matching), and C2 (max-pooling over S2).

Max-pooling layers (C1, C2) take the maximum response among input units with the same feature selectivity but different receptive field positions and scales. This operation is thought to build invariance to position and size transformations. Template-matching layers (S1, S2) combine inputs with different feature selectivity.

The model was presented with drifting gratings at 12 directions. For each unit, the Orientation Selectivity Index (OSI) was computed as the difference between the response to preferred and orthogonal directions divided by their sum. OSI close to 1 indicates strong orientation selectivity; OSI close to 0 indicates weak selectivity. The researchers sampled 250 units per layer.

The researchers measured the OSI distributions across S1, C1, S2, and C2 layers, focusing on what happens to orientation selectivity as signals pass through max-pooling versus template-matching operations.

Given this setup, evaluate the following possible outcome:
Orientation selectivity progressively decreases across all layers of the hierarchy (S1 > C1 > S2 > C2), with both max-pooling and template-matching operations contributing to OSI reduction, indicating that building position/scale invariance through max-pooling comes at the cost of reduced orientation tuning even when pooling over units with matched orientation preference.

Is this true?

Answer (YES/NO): NO